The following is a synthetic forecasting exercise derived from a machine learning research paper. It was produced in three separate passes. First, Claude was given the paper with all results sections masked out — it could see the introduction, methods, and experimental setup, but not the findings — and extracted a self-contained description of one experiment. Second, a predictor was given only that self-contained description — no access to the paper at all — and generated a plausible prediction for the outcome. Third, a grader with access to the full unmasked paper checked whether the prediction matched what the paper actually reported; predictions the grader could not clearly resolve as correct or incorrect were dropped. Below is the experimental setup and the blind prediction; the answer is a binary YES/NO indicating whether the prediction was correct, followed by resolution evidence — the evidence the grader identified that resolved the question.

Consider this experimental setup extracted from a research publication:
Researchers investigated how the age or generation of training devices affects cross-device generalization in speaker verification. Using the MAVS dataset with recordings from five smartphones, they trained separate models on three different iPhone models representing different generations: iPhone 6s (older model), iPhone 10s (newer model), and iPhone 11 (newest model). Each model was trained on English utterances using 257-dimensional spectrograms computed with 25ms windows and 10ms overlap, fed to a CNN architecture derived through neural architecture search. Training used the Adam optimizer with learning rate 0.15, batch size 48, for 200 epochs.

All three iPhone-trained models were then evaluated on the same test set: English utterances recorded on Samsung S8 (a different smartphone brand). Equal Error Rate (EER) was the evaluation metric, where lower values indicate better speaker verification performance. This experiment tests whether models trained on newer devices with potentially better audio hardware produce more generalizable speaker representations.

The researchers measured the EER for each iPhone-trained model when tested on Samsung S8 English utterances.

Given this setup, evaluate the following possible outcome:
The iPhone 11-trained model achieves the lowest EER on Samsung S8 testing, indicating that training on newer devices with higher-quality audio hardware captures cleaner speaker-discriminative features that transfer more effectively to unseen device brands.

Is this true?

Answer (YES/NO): NO